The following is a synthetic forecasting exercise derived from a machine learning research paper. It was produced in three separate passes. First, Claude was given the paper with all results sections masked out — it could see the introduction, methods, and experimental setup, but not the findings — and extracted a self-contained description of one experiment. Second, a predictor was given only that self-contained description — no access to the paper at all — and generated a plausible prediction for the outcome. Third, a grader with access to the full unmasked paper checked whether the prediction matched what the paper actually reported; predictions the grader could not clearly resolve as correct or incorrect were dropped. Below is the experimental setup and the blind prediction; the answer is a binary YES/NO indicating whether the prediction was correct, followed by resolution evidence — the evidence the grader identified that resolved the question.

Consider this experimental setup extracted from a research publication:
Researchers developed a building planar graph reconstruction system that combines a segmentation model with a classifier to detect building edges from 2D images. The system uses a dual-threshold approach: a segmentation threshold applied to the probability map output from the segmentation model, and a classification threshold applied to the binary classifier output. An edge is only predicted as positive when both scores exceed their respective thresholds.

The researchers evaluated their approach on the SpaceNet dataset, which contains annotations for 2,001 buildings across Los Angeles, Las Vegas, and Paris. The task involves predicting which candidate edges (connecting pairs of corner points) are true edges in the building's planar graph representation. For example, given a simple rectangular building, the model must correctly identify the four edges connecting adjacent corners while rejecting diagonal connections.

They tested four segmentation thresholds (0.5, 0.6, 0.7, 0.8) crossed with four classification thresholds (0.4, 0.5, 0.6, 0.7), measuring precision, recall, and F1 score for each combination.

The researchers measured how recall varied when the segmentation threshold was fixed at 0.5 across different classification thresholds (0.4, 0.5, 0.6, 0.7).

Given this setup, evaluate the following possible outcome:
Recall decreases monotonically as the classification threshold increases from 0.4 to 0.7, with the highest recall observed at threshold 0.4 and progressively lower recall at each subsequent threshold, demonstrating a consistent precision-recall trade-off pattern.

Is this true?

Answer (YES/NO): NO